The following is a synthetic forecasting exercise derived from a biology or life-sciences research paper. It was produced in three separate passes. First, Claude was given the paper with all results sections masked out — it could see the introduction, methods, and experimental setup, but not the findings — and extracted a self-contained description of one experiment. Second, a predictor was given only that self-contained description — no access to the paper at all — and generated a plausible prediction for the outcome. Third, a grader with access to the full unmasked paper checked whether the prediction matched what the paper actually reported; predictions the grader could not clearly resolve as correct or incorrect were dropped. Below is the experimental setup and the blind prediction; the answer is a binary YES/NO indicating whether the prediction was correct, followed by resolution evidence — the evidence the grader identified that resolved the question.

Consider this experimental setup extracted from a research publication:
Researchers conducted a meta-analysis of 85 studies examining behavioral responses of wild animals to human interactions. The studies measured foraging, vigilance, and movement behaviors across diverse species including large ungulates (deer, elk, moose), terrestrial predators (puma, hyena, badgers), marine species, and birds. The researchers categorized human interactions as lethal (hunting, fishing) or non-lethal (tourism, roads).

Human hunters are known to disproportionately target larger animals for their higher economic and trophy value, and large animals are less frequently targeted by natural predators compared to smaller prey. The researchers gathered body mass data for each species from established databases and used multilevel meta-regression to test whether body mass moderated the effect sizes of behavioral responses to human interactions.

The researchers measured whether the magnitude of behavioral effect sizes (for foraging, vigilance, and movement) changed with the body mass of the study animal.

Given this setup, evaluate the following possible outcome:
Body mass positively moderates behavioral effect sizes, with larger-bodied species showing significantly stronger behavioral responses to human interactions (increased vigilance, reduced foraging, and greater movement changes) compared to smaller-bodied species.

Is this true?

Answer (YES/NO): NO